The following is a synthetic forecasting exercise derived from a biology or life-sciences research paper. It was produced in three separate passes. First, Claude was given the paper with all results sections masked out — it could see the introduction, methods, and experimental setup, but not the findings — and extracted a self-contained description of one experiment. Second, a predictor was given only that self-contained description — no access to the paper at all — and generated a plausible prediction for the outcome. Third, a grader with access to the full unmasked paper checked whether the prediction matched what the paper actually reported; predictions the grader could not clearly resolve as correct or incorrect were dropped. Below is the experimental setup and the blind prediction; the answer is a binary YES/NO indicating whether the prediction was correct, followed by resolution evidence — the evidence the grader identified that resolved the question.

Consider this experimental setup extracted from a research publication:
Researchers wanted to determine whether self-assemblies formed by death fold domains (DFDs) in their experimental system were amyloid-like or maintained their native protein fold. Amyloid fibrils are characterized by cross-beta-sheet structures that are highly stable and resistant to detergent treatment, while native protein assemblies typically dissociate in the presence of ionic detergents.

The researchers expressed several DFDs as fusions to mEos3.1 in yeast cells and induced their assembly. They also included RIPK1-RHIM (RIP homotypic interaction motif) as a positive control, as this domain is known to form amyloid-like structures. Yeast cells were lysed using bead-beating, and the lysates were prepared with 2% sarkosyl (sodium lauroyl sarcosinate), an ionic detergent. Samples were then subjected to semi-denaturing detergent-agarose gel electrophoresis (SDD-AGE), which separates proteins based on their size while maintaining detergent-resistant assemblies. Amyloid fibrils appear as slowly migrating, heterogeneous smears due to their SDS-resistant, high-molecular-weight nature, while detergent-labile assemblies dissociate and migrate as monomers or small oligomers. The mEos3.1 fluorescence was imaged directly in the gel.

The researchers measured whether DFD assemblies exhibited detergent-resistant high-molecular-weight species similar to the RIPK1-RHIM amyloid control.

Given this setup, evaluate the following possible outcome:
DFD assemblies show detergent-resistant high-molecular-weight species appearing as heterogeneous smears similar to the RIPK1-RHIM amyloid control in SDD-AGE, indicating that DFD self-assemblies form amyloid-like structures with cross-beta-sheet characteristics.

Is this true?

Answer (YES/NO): NO